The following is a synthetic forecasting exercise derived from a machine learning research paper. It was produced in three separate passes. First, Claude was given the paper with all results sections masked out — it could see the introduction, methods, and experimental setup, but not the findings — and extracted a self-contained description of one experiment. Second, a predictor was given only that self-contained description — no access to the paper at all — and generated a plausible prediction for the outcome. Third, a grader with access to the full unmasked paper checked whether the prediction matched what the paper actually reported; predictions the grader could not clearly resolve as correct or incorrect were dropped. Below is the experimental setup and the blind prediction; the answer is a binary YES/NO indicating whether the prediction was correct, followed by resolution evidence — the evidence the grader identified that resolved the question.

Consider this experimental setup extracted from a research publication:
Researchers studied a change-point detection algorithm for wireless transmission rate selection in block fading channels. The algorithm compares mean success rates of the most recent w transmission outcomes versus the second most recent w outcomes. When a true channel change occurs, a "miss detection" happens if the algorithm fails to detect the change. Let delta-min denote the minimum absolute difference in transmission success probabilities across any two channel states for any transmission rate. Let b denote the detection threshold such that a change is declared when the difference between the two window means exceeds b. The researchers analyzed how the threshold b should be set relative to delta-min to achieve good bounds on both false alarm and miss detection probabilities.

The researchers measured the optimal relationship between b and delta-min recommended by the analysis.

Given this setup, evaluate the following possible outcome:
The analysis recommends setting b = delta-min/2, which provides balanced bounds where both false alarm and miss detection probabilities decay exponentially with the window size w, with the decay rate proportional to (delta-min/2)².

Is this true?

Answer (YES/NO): YES